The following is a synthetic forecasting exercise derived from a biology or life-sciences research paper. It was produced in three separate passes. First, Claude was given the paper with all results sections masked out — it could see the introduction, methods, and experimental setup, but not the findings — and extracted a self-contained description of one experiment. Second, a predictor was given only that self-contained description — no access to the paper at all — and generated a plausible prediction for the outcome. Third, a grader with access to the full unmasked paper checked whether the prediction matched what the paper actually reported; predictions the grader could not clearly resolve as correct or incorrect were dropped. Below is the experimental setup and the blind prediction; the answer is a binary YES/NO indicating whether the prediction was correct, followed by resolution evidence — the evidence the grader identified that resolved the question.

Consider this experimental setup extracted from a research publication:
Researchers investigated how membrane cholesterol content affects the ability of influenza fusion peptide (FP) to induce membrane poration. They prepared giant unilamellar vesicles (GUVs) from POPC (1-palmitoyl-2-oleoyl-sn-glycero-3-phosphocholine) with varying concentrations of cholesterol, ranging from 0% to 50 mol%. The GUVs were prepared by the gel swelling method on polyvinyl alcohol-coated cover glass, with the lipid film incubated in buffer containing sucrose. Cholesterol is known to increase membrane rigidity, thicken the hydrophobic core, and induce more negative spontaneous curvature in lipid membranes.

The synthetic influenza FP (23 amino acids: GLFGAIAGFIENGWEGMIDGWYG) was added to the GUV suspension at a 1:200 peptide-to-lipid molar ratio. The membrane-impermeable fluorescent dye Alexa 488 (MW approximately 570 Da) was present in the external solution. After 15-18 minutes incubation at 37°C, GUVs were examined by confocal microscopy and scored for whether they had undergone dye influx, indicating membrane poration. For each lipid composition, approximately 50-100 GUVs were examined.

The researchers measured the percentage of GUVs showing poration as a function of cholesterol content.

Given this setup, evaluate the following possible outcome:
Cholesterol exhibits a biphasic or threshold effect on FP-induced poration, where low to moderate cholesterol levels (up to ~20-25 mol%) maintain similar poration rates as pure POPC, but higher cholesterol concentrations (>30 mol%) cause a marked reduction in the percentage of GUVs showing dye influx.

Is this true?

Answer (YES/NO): NO